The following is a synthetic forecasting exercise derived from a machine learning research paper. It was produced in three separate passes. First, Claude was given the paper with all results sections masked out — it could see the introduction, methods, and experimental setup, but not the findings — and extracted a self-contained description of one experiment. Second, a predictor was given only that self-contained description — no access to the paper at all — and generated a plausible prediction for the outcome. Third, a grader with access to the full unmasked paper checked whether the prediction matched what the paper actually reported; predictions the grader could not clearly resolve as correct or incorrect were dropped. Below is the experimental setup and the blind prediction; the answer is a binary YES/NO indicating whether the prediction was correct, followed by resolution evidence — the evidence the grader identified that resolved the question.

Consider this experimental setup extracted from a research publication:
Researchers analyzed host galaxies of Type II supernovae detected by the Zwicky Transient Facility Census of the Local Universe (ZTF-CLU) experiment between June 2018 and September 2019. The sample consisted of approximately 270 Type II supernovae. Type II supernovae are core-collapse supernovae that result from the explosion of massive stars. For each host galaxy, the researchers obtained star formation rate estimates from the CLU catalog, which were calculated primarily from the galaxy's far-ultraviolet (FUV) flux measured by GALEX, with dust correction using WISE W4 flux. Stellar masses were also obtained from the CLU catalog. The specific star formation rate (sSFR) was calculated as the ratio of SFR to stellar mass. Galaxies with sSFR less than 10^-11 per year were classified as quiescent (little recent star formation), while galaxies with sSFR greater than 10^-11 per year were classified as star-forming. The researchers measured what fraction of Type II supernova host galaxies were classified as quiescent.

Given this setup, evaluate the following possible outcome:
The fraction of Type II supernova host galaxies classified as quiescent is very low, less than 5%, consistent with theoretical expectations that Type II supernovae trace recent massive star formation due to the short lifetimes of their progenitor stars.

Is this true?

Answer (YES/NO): YES